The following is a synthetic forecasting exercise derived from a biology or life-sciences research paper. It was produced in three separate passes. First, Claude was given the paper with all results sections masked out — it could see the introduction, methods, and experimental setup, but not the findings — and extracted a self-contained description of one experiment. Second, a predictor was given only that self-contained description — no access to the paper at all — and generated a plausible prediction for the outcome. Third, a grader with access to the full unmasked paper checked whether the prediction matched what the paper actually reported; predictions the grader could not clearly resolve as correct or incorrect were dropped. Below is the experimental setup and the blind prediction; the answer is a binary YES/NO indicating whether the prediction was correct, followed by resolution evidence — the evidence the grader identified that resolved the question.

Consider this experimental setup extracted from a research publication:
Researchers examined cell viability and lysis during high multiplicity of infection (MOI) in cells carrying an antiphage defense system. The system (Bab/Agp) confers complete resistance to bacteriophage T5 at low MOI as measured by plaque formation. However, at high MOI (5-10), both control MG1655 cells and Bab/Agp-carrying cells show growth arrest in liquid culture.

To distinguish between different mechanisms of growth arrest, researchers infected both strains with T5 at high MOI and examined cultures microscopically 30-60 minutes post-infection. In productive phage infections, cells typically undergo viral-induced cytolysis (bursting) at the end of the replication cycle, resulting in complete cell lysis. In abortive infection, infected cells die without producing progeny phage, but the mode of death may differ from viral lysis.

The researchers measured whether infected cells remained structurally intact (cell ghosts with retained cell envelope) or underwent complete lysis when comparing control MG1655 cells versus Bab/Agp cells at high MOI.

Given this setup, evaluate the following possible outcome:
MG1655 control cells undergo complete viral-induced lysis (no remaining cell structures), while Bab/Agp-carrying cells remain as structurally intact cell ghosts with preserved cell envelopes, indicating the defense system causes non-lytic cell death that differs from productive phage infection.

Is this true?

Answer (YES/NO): YES